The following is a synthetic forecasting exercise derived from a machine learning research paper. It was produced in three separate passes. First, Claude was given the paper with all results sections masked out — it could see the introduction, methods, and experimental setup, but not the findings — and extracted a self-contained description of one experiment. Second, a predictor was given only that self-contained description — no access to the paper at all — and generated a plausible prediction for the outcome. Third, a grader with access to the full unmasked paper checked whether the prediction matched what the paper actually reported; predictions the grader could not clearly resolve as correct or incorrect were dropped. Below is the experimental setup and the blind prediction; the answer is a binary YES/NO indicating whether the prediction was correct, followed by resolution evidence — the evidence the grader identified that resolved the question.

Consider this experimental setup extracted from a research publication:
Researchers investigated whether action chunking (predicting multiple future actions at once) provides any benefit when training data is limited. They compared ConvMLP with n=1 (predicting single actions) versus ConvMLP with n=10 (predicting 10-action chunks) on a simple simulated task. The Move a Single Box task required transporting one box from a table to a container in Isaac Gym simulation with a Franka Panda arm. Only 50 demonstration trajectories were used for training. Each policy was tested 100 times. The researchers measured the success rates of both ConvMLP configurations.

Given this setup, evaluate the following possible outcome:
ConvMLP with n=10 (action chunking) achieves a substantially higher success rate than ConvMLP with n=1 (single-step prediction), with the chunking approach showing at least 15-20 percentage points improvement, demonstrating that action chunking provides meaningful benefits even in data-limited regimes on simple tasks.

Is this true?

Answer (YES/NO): NO